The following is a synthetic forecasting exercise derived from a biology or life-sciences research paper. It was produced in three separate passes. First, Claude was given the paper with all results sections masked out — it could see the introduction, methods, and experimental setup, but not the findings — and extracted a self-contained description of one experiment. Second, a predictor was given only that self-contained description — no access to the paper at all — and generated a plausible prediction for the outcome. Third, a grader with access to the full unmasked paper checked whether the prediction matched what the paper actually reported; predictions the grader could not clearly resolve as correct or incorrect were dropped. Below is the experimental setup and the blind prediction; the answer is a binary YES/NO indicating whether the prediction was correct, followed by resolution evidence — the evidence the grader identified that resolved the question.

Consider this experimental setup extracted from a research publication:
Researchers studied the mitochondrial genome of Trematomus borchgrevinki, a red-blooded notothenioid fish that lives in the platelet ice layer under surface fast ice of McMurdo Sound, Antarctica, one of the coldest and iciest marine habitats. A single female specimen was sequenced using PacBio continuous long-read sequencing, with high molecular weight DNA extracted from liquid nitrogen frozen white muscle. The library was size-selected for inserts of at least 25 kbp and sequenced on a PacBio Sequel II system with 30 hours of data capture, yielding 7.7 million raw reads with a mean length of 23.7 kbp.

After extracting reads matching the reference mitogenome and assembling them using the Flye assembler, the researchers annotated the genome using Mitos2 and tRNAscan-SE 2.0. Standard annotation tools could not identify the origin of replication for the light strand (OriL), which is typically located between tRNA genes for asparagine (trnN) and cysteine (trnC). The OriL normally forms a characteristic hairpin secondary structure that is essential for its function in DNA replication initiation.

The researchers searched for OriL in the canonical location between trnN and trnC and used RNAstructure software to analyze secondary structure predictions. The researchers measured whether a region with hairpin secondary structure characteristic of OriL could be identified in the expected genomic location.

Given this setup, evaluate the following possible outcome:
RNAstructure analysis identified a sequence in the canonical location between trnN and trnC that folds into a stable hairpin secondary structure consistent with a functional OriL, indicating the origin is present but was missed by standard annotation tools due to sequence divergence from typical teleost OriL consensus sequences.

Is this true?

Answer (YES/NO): NO